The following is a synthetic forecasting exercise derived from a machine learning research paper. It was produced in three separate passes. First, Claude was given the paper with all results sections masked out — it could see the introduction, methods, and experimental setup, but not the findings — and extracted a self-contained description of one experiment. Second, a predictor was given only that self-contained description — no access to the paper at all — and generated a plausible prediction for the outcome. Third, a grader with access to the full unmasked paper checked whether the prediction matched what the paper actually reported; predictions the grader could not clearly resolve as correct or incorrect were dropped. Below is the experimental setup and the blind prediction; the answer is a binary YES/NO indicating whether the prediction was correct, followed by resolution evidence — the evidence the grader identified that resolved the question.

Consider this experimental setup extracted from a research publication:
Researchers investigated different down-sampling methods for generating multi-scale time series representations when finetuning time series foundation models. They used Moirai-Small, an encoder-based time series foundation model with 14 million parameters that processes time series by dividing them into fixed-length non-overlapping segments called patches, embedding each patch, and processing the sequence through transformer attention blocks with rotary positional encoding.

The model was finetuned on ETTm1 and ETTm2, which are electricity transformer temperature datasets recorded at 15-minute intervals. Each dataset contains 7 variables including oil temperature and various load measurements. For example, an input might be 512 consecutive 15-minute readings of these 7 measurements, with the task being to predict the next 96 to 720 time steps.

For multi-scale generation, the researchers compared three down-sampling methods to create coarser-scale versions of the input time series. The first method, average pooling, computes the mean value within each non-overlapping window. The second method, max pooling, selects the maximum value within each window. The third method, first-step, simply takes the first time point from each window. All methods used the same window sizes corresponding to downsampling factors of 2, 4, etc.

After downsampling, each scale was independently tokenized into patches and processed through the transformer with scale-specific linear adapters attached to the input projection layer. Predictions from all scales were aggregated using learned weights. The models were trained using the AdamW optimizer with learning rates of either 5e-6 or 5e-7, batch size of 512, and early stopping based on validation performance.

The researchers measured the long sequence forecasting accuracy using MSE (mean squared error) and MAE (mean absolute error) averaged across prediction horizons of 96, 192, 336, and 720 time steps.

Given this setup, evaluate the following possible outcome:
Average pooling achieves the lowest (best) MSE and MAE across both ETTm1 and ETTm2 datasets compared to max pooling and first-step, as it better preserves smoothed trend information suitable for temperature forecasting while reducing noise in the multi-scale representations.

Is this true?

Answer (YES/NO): YES